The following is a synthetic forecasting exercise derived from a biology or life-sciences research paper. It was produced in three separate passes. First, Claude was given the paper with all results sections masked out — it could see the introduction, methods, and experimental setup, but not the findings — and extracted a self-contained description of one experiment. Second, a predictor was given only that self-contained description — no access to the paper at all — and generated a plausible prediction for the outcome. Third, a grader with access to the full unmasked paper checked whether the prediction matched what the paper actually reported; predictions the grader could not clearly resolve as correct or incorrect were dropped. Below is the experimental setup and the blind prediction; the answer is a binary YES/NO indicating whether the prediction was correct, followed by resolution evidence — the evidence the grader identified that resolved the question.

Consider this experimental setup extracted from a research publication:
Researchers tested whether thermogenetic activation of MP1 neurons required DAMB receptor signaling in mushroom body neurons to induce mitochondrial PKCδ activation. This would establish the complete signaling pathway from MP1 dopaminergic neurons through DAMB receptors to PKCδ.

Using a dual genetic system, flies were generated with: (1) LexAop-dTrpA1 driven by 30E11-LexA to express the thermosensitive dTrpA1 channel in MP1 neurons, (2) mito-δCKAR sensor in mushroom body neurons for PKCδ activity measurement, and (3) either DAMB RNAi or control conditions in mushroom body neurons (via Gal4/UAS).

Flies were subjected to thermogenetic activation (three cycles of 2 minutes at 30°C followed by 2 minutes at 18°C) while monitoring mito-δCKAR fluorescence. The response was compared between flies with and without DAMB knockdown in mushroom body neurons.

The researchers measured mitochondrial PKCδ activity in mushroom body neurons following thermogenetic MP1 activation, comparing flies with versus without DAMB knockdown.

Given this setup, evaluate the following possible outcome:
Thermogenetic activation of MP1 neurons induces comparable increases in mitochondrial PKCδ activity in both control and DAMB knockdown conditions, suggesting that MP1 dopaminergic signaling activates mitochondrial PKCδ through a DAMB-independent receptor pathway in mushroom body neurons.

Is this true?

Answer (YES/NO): NO